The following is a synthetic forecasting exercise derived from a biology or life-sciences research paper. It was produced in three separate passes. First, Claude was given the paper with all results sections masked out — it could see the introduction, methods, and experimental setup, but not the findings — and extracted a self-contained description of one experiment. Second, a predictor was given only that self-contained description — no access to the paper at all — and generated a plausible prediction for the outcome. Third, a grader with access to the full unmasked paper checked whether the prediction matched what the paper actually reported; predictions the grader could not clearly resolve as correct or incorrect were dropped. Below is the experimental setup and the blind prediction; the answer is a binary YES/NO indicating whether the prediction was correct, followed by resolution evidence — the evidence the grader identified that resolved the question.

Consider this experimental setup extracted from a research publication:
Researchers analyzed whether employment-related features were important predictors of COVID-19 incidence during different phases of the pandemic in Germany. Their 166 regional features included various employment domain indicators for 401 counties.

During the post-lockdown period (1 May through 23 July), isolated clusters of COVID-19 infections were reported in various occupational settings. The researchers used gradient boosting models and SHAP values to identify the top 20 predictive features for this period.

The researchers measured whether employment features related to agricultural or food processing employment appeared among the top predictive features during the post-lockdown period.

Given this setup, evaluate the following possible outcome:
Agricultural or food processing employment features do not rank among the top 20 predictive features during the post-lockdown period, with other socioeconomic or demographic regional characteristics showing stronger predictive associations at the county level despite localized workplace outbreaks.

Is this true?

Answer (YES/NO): YES